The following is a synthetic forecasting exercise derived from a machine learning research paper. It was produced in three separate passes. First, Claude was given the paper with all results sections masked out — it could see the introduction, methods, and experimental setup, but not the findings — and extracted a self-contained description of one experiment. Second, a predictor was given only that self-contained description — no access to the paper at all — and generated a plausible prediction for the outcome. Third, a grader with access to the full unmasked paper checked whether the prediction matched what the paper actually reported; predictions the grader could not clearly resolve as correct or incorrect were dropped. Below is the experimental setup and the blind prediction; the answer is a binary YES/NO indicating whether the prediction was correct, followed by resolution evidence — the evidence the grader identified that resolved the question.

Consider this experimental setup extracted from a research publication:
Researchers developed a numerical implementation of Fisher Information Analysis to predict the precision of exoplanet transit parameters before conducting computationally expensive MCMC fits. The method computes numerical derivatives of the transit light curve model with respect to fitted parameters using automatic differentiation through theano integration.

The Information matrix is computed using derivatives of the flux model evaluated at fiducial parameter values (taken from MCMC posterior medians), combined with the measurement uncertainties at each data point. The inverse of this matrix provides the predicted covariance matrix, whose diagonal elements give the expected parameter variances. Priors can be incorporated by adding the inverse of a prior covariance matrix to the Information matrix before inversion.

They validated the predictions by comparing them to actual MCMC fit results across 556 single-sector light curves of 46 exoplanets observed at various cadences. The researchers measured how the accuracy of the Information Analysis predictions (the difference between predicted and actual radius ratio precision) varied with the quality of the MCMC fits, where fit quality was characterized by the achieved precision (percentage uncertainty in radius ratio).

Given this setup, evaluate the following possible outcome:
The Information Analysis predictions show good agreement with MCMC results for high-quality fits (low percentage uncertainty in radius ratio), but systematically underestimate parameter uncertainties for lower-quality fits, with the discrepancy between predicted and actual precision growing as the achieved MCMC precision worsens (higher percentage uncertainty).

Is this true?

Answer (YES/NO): YES